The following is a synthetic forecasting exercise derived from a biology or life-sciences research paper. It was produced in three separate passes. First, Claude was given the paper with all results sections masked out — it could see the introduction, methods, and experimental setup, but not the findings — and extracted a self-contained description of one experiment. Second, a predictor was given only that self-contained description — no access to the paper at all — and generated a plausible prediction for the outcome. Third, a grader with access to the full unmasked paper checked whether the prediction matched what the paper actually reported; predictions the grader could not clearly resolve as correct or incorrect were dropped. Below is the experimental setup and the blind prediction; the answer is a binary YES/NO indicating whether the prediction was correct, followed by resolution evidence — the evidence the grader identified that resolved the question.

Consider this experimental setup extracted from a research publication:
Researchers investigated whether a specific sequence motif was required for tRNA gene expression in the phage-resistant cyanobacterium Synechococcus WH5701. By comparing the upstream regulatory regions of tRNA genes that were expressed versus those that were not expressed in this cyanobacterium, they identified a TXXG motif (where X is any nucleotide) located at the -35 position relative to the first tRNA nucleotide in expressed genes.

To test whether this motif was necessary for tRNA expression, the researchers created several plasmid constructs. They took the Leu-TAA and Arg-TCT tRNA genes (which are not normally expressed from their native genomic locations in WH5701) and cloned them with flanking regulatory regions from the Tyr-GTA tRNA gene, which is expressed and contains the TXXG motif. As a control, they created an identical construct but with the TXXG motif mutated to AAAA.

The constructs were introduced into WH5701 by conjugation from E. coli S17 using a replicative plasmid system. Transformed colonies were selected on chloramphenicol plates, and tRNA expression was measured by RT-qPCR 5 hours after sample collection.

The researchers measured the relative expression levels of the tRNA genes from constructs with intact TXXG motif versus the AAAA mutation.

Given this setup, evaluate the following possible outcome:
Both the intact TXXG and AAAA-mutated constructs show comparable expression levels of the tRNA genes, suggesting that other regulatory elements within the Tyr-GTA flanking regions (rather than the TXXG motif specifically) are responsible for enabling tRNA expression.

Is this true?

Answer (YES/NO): NO